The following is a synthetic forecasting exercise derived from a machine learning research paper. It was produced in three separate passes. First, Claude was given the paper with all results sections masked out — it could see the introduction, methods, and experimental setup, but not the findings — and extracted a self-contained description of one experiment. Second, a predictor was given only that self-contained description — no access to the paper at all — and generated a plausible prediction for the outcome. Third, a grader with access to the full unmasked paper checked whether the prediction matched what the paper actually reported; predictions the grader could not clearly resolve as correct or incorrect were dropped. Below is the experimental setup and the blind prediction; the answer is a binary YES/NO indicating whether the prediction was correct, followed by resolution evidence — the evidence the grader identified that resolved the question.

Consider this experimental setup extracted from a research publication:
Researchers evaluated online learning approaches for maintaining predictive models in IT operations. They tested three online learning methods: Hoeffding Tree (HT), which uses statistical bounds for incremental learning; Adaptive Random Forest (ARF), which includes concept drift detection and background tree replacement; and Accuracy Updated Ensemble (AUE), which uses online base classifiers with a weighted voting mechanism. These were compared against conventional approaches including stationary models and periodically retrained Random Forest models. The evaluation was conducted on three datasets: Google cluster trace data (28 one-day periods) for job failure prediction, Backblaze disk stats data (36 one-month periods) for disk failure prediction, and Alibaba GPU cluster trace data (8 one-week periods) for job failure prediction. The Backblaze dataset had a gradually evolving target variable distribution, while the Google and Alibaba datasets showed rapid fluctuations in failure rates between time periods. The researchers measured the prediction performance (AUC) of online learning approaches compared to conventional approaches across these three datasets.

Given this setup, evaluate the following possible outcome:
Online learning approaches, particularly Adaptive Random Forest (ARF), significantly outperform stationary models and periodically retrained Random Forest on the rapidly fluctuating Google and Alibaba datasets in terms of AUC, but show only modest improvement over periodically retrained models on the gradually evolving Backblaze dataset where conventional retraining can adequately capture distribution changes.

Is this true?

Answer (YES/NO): NO